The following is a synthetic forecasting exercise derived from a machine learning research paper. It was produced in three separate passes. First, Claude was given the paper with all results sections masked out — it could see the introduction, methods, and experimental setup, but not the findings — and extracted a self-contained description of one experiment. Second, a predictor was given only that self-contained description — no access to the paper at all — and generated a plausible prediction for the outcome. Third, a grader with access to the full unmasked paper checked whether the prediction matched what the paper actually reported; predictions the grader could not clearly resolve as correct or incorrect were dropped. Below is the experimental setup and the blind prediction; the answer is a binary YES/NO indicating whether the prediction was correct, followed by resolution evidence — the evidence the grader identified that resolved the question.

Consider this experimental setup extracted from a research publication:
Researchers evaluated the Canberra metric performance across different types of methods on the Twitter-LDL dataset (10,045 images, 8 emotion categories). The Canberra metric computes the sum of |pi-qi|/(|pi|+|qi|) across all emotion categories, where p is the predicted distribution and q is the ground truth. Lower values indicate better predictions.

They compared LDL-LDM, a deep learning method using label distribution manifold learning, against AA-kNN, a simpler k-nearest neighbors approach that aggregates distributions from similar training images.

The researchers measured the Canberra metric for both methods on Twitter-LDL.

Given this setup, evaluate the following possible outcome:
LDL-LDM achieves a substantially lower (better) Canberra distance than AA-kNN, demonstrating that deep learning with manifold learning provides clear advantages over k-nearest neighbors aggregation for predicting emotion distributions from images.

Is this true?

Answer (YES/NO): NO